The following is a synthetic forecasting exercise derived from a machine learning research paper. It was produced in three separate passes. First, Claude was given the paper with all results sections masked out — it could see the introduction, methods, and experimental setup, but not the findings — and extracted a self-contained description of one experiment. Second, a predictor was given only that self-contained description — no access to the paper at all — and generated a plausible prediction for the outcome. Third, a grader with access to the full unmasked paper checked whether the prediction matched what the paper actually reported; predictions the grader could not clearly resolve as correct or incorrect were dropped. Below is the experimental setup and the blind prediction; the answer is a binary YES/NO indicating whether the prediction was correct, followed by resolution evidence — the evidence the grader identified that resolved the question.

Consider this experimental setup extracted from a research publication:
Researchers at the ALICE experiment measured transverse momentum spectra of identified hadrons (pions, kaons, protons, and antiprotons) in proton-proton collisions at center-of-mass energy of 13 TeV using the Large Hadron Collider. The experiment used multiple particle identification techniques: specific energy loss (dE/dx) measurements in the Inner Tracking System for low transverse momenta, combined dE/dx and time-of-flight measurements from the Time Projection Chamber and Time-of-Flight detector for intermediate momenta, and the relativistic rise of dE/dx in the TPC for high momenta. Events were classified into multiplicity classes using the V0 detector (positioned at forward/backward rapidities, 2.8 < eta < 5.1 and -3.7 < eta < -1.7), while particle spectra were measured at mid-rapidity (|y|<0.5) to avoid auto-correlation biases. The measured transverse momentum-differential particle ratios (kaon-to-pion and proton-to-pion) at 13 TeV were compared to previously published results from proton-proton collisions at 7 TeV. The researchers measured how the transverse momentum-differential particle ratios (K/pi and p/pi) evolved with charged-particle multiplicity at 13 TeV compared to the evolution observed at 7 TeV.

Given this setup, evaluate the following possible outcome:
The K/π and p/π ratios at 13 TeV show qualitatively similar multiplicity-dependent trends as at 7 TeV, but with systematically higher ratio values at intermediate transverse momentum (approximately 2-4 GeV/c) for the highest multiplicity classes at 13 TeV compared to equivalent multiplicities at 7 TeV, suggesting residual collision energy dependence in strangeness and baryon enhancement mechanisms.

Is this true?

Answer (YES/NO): NO